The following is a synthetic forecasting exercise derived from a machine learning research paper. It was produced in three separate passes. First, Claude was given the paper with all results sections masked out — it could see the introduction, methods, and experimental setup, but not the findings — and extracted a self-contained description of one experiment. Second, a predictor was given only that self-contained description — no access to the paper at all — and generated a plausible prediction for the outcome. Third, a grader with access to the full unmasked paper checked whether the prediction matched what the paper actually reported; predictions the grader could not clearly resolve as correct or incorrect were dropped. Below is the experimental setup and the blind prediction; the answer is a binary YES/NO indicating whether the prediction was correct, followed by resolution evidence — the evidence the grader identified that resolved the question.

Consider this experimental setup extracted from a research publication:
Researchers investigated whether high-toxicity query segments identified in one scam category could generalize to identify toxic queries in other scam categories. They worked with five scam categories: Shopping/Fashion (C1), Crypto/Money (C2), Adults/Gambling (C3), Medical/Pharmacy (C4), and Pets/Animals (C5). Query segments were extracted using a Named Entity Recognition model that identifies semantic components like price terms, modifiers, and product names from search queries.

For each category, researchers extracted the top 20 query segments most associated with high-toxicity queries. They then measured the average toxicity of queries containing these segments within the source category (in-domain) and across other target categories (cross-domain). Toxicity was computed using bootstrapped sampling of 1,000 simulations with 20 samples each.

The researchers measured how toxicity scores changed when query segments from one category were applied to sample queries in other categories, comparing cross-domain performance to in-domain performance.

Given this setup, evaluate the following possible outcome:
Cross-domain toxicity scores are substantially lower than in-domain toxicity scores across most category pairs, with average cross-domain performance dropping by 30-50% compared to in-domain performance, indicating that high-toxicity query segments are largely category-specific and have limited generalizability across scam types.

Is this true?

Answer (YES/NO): NO